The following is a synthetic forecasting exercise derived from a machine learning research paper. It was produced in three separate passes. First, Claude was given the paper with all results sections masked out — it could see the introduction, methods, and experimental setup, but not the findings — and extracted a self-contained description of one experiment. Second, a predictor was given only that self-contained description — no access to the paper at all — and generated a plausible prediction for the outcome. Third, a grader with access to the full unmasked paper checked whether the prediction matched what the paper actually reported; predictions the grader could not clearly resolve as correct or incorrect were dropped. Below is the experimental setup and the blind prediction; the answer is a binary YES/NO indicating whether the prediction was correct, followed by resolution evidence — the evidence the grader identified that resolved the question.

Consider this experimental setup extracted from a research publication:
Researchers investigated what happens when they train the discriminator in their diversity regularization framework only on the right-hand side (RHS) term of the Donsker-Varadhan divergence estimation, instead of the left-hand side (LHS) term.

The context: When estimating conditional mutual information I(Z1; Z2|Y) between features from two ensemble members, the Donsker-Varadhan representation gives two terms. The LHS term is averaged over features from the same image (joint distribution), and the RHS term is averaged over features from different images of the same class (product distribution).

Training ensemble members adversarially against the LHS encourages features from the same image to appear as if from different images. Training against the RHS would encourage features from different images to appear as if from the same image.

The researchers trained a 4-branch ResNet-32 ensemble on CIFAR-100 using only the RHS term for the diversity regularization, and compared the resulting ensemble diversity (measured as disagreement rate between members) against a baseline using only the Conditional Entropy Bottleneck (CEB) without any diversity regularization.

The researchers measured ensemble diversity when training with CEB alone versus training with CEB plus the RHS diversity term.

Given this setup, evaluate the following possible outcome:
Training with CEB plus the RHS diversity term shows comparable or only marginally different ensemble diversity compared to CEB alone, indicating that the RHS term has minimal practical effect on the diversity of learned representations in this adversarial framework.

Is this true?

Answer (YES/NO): NO